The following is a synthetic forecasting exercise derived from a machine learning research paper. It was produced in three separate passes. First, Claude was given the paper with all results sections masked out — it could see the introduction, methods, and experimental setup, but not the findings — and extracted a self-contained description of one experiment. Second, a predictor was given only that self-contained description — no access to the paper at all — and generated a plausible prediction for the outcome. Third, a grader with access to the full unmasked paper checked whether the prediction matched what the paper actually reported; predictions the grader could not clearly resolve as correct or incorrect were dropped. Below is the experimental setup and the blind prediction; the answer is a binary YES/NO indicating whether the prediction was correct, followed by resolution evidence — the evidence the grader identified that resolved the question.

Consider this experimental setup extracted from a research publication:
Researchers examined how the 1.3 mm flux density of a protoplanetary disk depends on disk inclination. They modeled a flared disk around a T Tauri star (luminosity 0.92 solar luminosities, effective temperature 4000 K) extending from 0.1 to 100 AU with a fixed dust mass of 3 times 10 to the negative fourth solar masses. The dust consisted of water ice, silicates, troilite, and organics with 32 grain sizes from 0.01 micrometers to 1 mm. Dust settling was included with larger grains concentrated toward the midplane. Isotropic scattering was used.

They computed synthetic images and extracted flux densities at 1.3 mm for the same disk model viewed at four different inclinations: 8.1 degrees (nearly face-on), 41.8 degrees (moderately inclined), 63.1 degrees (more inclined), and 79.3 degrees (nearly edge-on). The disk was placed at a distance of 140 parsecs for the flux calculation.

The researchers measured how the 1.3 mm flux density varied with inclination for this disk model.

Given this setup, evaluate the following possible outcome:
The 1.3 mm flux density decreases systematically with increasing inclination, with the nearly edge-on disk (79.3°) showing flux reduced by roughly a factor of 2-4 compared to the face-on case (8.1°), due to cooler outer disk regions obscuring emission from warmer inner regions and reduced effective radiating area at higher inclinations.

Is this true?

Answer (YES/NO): NO